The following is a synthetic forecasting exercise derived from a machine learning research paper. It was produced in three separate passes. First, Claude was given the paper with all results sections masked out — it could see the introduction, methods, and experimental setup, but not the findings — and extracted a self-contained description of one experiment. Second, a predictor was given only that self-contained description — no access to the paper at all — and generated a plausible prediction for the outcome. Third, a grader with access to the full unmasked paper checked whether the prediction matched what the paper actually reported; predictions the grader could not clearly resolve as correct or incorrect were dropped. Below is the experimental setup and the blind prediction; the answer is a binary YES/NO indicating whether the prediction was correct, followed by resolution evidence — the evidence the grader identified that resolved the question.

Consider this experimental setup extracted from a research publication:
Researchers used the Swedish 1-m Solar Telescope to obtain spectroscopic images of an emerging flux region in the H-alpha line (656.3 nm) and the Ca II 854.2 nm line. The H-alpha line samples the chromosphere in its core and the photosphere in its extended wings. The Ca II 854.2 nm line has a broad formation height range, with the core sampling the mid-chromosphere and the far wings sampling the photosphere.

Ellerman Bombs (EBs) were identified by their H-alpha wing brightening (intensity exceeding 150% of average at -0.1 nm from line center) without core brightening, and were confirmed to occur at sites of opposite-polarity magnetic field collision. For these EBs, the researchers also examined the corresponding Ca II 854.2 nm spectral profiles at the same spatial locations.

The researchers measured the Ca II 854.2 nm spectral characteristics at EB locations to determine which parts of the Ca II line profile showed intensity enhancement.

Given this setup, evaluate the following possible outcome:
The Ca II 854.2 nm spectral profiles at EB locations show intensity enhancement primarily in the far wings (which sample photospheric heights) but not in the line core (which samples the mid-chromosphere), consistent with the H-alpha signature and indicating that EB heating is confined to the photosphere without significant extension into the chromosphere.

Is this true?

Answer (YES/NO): YES